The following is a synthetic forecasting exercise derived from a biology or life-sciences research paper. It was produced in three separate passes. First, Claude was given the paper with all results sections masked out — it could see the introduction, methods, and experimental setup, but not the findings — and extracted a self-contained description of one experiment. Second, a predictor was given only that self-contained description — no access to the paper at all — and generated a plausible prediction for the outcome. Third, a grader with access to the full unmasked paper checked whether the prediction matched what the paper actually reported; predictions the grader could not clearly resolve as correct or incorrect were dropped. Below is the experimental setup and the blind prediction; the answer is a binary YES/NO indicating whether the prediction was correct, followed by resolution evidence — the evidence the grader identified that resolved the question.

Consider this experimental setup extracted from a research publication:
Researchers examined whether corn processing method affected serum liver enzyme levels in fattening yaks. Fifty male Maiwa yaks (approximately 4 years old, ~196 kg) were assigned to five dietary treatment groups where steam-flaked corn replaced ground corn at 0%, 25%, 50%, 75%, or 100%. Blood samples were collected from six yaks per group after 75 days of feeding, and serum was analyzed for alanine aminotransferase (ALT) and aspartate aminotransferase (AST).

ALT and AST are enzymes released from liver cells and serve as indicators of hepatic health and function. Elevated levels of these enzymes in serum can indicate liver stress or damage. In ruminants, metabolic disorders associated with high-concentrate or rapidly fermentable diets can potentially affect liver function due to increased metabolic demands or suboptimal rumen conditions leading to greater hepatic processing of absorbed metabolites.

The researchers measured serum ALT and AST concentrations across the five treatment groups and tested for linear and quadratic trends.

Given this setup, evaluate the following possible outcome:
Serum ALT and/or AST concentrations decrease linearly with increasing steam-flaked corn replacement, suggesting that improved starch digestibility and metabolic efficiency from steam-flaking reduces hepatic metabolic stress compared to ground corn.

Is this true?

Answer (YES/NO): NO